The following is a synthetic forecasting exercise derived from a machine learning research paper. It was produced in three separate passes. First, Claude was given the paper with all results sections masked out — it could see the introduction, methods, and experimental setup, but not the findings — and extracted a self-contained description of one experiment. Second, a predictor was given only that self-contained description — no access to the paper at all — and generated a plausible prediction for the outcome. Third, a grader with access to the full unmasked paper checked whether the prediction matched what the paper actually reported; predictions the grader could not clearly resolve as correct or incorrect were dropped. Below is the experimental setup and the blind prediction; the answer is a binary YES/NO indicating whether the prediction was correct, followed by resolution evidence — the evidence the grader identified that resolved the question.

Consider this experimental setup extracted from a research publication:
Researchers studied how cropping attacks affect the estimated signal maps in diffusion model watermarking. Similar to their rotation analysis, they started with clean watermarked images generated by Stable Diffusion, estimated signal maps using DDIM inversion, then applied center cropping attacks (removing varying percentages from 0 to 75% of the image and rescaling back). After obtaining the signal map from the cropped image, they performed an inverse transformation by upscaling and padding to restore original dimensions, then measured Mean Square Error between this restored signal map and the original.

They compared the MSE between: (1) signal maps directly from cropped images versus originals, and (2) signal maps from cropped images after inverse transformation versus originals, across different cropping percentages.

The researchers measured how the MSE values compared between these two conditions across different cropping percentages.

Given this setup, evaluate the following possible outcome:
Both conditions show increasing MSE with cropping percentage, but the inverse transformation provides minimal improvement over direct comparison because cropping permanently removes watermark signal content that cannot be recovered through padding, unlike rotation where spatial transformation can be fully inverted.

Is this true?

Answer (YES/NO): NO